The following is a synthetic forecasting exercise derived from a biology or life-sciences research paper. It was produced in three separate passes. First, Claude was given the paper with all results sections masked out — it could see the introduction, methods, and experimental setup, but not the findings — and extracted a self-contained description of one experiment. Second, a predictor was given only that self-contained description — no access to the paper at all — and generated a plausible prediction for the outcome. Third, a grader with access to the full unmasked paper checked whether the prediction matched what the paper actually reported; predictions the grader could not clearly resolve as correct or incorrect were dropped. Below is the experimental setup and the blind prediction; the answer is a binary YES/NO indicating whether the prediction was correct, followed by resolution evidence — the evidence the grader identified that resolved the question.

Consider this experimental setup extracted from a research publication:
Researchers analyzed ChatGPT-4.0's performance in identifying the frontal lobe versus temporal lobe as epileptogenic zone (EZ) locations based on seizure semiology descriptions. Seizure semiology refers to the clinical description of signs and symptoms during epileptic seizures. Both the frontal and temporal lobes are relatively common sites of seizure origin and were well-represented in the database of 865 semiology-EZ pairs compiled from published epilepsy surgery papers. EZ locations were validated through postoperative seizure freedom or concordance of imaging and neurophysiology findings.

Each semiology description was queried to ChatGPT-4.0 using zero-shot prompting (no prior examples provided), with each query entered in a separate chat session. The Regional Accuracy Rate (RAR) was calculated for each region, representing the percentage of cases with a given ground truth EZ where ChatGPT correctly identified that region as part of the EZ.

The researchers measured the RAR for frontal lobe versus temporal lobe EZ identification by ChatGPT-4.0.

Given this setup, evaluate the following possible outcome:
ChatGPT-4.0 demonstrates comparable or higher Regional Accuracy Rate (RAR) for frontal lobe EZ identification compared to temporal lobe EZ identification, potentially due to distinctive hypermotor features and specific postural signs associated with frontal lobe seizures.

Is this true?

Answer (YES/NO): YES